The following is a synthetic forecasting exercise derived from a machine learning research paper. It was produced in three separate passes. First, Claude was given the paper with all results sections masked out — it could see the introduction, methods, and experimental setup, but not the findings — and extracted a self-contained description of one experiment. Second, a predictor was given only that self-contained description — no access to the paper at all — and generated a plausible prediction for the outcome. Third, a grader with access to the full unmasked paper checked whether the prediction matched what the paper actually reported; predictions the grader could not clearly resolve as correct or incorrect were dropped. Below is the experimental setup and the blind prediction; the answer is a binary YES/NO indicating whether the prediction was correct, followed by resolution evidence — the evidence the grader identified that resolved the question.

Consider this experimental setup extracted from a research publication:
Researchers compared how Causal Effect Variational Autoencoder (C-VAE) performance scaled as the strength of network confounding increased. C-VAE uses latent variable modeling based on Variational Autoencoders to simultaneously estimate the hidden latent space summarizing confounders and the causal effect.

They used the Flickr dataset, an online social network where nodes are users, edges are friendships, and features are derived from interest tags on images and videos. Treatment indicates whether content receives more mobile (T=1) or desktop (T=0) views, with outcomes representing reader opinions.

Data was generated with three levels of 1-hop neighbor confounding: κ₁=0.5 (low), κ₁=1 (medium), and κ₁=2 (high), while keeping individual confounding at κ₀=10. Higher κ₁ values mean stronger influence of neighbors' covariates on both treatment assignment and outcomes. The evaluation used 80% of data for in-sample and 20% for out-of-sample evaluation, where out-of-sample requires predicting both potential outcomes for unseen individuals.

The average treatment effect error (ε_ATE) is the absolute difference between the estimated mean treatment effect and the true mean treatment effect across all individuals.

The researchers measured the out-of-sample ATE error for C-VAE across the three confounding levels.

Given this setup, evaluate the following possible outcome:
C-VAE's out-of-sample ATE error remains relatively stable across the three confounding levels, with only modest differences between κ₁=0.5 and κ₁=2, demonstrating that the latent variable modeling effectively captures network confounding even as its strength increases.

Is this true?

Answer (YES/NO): NO